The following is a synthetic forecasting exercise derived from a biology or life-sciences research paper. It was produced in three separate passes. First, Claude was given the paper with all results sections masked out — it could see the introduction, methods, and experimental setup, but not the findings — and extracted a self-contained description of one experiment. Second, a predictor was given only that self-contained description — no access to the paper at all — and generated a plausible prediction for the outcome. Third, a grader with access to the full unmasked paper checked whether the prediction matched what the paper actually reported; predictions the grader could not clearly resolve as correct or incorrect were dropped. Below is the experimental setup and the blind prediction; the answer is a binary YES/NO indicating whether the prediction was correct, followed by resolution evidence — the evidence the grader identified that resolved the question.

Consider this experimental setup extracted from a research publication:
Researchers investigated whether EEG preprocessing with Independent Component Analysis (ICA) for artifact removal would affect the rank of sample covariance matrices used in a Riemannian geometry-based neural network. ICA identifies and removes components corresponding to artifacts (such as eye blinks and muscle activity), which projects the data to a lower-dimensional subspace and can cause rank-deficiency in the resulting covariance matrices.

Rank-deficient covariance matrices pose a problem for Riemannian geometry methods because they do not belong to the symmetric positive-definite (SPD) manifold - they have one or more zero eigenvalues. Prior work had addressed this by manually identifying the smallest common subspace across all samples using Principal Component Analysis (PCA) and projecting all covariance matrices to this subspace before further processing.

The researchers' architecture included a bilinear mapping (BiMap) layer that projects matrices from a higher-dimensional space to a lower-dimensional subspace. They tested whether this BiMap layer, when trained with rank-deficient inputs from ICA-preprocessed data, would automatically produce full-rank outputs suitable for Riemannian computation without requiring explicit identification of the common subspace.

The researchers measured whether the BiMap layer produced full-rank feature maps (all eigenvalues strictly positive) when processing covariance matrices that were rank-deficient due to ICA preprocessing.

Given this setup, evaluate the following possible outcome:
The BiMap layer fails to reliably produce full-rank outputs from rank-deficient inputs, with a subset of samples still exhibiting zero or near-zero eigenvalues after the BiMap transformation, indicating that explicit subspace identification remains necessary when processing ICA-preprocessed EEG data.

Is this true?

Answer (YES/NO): NO